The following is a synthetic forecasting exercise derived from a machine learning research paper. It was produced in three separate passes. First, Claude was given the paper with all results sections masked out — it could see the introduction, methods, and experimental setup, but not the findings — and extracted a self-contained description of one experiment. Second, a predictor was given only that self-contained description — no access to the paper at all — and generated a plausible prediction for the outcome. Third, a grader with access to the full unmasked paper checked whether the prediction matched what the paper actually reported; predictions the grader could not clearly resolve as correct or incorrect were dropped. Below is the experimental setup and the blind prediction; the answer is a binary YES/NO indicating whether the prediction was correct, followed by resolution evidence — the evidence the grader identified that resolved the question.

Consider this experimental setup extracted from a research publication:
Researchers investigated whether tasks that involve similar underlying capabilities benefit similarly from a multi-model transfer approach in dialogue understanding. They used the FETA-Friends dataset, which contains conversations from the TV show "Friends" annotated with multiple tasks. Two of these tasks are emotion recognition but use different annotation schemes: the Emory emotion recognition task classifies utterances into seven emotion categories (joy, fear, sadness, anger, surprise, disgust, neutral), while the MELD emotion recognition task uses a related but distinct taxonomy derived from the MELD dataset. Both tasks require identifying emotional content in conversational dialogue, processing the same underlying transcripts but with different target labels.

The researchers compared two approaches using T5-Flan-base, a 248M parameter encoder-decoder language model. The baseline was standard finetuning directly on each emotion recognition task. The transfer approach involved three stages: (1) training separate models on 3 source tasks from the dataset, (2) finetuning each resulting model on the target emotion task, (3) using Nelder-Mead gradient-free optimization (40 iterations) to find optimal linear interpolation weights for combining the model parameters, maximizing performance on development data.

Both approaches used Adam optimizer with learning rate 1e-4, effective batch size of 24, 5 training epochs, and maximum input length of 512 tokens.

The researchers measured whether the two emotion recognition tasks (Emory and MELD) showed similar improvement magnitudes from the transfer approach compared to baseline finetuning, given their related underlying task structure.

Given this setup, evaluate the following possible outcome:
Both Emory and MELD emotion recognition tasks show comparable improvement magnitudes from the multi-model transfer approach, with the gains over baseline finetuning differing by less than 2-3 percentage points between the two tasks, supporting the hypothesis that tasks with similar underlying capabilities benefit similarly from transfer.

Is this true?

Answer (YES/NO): YES